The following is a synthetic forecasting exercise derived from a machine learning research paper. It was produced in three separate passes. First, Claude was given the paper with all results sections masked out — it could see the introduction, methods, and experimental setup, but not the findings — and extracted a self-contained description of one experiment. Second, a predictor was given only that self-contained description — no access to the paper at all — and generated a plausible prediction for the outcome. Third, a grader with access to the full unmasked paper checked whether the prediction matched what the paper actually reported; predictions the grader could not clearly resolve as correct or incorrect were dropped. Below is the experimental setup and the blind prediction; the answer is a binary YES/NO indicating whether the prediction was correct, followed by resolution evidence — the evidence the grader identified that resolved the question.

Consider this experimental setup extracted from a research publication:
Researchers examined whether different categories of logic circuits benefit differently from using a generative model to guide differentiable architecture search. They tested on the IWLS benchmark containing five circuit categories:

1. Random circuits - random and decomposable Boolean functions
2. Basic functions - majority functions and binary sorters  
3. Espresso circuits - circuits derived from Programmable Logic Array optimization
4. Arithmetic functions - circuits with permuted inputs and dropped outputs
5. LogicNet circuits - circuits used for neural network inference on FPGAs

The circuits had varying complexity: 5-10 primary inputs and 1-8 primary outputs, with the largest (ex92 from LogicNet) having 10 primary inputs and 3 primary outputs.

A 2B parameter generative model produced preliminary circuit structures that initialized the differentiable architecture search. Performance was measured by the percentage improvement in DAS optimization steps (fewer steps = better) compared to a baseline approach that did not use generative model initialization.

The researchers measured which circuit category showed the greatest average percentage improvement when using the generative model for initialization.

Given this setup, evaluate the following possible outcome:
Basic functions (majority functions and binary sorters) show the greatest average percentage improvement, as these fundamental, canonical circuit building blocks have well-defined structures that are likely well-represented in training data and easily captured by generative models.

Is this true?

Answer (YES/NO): YES